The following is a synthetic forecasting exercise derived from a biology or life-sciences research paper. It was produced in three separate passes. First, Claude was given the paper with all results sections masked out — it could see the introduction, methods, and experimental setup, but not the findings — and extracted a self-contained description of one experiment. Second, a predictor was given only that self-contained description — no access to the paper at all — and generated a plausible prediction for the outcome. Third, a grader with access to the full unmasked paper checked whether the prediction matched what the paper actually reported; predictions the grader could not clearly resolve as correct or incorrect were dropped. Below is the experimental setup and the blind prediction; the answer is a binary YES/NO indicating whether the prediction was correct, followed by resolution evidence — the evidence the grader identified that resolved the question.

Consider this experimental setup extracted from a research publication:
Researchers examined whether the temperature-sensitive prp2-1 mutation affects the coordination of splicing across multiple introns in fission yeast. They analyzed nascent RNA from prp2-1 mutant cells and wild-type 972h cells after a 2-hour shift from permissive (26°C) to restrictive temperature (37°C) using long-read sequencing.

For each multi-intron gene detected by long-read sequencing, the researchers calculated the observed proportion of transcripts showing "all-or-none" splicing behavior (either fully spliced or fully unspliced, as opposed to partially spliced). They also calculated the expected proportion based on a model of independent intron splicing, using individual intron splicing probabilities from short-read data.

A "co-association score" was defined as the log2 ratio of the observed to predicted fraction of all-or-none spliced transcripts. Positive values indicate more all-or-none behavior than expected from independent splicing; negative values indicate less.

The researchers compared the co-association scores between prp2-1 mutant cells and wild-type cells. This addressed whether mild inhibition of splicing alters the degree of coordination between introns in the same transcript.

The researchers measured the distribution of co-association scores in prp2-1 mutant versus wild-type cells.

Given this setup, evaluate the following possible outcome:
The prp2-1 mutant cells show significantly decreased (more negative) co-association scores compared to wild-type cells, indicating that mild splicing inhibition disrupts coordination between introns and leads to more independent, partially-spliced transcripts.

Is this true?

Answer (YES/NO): NO